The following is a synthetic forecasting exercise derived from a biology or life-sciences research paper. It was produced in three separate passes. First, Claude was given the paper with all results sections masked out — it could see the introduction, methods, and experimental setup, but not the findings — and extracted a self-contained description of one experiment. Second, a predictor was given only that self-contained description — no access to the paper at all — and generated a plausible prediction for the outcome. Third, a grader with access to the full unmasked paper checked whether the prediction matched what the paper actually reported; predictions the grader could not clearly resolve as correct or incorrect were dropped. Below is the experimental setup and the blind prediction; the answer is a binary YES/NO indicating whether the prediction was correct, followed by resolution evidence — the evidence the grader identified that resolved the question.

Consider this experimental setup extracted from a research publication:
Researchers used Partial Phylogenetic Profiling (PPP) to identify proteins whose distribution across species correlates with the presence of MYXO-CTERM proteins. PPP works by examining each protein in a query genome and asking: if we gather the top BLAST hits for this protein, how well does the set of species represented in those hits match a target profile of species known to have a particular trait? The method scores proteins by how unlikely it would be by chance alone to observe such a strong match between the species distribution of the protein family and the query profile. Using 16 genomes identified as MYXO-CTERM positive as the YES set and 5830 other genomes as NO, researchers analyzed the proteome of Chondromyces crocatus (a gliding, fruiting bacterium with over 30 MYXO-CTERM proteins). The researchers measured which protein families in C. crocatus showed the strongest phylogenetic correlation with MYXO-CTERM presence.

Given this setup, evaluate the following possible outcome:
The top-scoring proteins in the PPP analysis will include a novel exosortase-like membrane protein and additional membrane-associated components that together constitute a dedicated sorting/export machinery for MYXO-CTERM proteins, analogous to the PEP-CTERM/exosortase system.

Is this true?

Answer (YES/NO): NO